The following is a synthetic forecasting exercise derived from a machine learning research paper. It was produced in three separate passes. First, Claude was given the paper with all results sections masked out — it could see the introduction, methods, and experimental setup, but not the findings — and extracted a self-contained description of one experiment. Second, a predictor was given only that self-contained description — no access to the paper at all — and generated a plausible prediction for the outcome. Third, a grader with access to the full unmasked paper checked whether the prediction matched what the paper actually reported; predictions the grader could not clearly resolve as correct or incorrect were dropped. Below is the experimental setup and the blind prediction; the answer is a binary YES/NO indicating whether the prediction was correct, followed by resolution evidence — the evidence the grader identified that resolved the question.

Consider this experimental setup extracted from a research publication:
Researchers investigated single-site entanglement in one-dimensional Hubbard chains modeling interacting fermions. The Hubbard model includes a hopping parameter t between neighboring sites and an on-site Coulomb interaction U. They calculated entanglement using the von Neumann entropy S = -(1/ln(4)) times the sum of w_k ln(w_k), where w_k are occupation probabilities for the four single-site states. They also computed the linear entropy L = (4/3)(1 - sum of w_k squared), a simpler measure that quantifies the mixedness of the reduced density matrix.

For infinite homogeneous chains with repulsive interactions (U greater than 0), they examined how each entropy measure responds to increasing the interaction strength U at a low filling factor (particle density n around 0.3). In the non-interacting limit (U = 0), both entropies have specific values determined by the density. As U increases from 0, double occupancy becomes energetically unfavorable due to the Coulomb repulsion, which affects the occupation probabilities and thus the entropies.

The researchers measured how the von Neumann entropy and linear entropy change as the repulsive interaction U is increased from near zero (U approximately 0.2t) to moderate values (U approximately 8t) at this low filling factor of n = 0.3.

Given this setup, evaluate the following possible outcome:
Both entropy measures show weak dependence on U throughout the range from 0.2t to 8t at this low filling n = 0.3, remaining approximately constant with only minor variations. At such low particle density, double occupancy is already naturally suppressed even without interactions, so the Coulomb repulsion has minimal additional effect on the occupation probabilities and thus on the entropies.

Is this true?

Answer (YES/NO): NO